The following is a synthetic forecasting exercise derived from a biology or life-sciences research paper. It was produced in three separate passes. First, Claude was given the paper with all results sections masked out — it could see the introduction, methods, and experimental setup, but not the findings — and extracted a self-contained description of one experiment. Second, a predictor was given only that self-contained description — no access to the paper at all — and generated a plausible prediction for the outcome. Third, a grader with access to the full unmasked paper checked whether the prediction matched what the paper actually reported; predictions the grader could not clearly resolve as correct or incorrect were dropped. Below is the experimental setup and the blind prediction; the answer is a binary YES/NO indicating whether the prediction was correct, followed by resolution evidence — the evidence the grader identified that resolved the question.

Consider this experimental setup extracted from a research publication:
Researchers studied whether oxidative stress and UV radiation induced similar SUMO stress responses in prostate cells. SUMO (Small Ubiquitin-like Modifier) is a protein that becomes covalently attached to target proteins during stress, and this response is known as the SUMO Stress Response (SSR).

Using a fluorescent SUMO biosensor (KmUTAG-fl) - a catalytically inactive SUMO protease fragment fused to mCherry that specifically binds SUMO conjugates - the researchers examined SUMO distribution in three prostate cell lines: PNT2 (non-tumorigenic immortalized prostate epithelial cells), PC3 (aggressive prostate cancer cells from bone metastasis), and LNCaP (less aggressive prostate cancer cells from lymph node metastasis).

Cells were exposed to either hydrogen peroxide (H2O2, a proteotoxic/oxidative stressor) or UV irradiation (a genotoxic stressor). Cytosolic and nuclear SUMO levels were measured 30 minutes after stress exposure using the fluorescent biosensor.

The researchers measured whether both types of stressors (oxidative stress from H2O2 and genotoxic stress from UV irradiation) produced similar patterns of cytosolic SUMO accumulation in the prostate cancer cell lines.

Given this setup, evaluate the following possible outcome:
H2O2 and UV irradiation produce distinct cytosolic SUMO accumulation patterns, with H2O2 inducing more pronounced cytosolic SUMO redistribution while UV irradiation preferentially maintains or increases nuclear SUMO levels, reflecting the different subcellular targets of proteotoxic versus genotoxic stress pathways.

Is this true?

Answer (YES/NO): NO